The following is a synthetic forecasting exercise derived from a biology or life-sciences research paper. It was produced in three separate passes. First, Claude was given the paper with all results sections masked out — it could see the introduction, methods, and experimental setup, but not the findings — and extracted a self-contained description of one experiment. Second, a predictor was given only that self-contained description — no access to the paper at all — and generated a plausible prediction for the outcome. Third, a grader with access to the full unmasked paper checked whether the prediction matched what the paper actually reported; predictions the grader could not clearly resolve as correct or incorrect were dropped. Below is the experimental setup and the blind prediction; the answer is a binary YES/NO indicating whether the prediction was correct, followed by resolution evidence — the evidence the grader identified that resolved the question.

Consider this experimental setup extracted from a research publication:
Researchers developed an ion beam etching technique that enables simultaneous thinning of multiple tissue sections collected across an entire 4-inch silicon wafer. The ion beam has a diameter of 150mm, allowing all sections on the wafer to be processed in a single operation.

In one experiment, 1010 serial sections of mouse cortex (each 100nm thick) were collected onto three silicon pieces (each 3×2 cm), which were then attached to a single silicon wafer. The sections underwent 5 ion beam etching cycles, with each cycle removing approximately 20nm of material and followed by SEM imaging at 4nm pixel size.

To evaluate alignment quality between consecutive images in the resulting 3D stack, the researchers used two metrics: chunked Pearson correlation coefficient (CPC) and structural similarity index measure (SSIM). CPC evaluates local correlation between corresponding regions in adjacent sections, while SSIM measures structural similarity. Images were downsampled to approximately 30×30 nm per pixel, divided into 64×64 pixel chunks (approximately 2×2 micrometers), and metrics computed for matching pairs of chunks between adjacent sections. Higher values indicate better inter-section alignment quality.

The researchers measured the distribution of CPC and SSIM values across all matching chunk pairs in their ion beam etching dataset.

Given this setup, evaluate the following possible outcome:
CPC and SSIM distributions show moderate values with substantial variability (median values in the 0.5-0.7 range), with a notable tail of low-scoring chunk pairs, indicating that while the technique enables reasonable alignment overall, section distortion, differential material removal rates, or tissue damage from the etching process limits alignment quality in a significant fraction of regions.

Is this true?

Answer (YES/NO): NO